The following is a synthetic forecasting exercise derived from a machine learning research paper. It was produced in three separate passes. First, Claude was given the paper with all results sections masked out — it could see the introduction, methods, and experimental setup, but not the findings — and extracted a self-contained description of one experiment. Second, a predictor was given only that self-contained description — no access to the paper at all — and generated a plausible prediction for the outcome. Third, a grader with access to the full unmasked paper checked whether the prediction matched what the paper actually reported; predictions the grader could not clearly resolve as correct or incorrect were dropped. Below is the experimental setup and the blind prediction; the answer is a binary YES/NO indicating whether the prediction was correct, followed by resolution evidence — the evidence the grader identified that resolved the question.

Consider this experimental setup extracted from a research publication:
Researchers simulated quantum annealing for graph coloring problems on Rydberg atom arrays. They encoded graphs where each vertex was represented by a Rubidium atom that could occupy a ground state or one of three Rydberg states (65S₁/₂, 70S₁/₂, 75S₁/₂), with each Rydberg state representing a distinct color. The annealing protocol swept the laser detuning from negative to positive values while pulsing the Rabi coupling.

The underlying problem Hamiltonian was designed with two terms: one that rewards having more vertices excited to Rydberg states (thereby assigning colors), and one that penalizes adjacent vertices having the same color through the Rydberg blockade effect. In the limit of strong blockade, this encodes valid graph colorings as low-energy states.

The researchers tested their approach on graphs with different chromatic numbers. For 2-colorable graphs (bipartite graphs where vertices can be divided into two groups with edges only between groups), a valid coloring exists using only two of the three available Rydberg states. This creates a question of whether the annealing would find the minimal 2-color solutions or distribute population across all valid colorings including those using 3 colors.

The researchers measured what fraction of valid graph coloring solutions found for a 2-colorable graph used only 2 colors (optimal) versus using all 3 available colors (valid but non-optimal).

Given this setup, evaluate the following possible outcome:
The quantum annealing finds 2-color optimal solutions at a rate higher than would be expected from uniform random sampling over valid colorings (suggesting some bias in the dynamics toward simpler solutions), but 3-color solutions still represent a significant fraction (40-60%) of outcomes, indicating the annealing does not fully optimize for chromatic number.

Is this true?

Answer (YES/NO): NO